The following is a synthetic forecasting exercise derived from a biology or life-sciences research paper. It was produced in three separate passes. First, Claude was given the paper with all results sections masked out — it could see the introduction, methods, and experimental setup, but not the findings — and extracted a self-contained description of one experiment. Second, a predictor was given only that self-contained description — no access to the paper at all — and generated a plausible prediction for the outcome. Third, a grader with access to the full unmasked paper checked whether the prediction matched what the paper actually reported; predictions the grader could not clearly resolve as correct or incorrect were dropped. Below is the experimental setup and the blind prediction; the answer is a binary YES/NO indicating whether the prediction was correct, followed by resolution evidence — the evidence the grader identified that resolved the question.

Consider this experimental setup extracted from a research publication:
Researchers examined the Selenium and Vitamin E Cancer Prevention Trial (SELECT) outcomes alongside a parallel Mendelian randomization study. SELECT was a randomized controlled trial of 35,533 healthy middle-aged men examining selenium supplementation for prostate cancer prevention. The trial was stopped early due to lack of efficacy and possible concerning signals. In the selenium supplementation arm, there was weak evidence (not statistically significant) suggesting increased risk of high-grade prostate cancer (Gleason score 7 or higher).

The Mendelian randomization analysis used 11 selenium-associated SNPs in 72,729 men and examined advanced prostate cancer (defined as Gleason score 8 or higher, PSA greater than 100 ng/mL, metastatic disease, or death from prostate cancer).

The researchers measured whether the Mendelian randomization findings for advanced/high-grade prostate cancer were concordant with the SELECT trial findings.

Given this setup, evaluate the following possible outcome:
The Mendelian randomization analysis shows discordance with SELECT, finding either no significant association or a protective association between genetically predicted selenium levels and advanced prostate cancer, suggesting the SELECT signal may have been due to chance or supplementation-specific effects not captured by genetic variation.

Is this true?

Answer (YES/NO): NO